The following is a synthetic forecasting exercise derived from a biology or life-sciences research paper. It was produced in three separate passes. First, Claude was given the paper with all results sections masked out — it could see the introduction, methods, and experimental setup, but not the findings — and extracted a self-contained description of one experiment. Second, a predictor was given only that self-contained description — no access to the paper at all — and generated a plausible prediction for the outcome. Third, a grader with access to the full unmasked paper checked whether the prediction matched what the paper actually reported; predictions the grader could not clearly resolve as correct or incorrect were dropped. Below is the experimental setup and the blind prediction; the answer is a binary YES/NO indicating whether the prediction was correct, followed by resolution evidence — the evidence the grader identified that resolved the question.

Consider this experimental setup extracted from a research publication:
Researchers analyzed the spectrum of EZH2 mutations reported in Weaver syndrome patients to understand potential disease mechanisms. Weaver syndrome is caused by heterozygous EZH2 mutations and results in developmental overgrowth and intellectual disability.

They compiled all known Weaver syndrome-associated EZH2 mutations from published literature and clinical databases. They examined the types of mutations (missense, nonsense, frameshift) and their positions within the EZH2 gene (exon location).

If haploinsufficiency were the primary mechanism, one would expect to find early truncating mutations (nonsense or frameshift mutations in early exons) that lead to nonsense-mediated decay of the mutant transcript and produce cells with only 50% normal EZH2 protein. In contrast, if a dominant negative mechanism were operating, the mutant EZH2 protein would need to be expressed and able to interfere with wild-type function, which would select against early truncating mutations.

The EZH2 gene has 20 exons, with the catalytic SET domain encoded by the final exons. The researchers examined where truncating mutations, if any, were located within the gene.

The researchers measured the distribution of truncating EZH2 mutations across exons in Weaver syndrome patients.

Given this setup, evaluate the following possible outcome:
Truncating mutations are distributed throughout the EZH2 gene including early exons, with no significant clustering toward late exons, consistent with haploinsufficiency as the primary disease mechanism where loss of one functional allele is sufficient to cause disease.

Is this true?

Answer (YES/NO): NO